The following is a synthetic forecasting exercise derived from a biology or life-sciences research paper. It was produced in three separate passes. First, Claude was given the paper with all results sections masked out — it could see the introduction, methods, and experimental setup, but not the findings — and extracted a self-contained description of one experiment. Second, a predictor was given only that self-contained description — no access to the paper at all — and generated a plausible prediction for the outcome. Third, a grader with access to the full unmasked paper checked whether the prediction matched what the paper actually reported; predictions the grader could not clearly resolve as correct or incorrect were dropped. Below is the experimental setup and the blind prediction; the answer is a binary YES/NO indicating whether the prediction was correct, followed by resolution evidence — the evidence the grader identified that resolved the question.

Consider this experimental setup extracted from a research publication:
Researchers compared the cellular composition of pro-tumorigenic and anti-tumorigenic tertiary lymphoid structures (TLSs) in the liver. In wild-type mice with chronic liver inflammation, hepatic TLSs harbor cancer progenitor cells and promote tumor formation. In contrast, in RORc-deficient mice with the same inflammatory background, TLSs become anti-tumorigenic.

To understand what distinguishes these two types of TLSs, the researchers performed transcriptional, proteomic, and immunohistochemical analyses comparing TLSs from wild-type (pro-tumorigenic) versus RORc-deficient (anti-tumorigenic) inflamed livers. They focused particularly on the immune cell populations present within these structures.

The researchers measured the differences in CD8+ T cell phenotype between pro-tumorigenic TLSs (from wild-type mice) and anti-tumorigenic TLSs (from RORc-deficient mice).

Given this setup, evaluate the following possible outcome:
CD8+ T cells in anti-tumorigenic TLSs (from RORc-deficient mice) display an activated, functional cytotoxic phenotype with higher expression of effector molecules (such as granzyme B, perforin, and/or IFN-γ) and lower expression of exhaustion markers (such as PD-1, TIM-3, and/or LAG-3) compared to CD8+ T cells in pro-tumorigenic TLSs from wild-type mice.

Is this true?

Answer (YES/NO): NO